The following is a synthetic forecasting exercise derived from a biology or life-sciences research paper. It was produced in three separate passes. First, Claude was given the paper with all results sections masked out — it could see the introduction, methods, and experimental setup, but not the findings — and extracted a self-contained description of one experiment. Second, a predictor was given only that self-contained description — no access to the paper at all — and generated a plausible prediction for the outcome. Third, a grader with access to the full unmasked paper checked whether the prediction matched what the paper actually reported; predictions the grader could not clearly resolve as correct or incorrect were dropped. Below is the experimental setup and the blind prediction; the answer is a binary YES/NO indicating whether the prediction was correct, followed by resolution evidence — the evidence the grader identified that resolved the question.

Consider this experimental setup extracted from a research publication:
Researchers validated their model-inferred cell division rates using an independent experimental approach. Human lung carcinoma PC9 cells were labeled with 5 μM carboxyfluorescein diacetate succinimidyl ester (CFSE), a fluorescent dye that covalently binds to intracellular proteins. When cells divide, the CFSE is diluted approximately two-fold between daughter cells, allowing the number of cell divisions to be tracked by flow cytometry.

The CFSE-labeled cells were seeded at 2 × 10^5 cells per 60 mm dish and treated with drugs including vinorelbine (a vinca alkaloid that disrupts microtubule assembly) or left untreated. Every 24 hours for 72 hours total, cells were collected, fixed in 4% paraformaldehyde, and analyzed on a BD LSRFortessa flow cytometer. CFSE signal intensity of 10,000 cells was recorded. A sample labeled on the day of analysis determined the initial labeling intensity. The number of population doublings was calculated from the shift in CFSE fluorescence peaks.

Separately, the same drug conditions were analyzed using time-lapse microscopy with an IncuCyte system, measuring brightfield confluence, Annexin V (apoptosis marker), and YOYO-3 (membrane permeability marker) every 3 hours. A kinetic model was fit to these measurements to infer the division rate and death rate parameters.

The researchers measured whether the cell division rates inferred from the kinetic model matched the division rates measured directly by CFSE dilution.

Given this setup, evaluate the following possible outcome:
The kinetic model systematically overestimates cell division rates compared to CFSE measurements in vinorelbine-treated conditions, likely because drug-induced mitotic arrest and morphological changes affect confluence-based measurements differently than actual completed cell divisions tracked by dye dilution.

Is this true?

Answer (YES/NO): NO